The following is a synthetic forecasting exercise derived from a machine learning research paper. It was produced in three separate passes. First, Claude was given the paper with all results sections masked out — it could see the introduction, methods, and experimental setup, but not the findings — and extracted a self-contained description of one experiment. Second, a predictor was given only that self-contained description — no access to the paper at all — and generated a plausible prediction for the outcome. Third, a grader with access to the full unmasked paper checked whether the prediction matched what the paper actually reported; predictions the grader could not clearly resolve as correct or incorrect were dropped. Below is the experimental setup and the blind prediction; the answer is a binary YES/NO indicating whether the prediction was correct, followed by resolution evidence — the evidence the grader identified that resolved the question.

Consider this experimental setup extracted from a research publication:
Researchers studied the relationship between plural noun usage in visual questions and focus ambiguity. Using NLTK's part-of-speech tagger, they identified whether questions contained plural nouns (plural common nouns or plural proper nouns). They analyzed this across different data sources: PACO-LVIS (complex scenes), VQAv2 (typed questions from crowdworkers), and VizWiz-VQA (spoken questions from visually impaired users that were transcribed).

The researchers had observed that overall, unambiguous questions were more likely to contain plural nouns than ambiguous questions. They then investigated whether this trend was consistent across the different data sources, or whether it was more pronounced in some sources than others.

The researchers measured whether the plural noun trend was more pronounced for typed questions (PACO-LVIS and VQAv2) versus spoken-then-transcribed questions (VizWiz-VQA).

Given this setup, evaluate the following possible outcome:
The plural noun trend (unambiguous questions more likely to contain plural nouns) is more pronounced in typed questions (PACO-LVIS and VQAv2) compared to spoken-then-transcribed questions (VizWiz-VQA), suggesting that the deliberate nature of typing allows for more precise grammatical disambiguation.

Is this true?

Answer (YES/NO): YES